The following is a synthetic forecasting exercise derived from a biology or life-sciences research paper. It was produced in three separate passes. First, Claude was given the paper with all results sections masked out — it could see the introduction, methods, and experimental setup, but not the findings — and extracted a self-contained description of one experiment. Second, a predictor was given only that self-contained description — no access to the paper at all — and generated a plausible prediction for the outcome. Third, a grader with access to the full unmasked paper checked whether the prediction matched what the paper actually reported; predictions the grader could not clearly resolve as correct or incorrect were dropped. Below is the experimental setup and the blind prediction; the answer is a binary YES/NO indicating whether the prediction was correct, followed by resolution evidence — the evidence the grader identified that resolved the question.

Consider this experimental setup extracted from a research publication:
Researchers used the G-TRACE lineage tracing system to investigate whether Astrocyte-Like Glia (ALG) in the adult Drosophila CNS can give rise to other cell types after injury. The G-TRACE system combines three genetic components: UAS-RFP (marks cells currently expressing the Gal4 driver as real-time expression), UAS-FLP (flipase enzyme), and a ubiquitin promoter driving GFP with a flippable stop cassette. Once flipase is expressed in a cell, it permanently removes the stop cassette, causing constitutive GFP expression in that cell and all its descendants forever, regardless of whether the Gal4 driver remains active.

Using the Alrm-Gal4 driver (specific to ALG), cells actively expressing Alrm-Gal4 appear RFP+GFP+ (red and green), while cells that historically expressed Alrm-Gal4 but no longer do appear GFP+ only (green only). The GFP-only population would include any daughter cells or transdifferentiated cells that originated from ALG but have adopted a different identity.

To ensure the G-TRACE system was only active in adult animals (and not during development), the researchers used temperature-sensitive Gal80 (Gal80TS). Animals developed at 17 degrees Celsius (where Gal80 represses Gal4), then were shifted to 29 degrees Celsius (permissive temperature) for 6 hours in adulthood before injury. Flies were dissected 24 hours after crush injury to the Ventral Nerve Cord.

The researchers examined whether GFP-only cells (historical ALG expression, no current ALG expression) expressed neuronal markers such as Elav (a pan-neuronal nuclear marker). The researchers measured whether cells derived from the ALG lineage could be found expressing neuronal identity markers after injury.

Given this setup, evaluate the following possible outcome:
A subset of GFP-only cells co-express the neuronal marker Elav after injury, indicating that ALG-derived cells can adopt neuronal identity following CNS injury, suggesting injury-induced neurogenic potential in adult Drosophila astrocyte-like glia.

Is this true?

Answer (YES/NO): YES